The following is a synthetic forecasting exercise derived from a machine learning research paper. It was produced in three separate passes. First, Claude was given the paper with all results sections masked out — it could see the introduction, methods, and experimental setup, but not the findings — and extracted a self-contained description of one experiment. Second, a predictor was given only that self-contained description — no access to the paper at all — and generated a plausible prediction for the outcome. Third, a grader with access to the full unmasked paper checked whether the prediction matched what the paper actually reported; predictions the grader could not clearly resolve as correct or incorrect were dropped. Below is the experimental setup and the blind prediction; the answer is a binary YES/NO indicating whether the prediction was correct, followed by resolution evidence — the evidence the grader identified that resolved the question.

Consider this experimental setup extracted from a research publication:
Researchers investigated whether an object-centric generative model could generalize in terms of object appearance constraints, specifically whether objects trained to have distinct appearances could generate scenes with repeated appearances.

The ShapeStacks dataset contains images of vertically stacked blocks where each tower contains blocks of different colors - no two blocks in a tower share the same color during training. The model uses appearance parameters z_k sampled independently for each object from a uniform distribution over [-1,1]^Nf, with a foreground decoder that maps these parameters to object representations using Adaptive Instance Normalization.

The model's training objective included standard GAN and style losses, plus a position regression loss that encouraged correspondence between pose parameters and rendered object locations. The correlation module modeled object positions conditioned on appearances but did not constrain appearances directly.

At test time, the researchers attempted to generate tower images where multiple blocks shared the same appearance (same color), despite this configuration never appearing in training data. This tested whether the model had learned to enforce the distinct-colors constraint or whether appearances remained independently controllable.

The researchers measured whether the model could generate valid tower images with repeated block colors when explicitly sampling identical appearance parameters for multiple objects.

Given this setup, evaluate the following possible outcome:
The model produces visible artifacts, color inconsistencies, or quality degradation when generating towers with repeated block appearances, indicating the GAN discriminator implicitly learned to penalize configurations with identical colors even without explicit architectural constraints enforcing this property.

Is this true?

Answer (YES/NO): NO